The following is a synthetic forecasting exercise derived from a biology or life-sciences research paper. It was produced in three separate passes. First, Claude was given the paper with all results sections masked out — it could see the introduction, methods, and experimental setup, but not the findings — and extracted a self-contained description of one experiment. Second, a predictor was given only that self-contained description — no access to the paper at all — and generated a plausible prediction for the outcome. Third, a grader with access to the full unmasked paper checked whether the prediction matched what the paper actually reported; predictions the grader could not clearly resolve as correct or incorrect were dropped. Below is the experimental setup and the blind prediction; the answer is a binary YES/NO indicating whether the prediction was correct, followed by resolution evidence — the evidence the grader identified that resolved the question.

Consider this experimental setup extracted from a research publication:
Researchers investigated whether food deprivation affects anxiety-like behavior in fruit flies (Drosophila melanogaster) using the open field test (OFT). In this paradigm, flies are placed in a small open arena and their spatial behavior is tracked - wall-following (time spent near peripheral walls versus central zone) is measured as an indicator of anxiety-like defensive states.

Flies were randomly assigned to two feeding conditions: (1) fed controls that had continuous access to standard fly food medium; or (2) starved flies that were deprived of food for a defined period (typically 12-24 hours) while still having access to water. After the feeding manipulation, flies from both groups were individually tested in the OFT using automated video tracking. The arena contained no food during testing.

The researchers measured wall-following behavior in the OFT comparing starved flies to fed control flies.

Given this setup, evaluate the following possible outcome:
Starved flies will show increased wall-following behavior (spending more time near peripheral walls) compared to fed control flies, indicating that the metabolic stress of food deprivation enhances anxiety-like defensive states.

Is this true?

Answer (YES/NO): YES